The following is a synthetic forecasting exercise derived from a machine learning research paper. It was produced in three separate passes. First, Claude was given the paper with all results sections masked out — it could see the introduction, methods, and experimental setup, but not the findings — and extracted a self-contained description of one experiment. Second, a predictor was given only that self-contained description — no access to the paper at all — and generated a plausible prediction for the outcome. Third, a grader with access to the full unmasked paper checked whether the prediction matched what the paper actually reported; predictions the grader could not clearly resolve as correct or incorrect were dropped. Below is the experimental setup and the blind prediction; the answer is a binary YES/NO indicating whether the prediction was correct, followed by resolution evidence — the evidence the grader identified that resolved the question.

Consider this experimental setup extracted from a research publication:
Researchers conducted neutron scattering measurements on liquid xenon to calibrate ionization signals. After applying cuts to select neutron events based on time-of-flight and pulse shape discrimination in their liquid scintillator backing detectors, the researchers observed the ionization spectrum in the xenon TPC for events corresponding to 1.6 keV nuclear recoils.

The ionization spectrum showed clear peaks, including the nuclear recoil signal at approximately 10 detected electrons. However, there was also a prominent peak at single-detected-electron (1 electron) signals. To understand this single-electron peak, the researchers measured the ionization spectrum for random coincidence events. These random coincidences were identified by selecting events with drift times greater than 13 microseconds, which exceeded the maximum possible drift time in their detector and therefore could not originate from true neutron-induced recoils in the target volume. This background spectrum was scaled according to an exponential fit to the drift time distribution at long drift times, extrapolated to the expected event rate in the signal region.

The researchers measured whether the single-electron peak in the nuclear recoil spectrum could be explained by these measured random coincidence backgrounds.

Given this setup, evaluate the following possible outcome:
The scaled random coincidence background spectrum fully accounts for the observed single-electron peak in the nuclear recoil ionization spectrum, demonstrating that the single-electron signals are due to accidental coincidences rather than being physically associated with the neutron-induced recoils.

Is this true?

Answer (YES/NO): YES